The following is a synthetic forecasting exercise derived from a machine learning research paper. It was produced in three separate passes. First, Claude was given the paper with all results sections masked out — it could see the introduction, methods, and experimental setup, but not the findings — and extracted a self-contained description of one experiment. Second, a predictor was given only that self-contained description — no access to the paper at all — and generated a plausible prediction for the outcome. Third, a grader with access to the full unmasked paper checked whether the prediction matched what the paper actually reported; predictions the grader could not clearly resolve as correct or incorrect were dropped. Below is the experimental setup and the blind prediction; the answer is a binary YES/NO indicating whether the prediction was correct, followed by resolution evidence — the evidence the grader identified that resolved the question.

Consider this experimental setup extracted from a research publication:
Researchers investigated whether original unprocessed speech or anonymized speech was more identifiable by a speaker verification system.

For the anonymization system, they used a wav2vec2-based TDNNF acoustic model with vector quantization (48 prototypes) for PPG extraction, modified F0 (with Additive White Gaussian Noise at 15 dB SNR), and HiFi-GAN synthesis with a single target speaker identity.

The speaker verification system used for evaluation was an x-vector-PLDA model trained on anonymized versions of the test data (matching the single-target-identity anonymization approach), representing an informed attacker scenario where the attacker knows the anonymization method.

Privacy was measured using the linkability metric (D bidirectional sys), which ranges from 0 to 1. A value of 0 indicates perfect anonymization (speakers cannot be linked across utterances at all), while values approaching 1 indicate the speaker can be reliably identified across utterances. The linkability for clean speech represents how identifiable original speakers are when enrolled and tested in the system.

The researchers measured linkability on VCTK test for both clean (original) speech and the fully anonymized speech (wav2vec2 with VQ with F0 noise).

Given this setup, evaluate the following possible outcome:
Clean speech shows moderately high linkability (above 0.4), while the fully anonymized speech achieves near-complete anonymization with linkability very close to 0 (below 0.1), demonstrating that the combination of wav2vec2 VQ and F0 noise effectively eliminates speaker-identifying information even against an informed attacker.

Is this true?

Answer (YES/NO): NO